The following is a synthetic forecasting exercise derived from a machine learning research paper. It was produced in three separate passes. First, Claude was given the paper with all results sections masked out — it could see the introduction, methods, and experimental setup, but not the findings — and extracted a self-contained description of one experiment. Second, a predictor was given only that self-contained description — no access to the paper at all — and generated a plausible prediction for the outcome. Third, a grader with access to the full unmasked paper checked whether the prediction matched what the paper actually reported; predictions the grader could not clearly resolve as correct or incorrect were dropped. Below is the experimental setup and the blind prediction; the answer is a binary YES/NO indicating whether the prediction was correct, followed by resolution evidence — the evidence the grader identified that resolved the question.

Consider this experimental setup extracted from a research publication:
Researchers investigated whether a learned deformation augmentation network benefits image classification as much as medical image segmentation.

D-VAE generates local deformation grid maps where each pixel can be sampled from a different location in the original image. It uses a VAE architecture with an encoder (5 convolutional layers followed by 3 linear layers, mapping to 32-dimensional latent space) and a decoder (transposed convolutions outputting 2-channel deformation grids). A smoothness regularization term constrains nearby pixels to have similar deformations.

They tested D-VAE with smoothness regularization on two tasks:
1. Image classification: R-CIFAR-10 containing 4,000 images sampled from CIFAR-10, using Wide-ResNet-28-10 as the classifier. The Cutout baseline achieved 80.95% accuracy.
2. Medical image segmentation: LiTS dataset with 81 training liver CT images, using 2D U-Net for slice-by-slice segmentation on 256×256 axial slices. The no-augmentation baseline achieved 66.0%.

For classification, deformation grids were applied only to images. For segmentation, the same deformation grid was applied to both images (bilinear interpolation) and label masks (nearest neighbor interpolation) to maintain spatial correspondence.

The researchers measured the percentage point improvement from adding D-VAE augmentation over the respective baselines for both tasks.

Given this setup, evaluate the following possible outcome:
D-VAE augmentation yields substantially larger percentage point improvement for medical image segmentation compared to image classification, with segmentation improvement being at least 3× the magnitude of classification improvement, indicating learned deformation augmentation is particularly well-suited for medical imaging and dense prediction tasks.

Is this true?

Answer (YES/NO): NO